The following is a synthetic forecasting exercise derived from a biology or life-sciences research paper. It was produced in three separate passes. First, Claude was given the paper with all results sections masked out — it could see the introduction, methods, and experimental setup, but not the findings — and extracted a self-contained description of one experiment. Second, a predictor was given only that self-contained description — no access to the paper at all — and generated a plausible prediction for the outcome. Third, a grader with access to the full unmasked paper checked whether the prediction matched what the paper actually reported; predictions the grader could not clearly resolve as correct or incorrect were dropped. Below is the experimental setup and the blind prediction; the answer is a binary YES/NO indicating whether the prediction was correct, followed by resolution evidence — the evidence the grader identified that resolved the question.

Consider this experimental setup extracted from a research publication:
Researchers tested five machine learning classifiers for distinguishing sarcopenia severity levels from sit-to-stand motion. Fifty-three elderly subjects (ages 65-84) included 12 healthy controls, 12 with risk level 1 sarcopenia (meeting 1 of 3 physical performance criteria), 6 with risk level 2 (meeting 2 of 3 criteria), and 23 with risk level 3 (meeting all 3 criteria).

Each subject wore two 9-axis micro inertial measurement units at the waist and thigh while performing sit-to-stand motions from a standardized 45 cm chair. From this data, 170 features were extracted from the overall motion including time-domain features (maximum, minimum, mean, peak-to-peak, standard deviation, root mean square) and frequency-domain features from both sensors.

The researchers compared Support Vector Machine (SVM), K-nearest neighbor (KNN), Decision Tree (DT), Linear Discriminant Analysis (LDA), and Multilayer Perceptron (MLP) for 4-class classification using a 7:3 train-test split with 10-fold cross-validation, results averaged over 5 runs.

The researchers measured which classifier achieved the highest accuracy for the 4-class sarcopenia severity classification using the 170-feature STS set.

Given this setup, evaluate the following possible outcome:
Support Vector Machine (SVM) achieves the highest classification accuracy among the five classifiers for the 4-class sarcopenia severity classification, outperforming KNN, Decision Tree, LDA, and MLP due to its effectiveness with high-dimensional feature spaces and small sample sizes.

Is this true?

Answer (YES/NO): NO